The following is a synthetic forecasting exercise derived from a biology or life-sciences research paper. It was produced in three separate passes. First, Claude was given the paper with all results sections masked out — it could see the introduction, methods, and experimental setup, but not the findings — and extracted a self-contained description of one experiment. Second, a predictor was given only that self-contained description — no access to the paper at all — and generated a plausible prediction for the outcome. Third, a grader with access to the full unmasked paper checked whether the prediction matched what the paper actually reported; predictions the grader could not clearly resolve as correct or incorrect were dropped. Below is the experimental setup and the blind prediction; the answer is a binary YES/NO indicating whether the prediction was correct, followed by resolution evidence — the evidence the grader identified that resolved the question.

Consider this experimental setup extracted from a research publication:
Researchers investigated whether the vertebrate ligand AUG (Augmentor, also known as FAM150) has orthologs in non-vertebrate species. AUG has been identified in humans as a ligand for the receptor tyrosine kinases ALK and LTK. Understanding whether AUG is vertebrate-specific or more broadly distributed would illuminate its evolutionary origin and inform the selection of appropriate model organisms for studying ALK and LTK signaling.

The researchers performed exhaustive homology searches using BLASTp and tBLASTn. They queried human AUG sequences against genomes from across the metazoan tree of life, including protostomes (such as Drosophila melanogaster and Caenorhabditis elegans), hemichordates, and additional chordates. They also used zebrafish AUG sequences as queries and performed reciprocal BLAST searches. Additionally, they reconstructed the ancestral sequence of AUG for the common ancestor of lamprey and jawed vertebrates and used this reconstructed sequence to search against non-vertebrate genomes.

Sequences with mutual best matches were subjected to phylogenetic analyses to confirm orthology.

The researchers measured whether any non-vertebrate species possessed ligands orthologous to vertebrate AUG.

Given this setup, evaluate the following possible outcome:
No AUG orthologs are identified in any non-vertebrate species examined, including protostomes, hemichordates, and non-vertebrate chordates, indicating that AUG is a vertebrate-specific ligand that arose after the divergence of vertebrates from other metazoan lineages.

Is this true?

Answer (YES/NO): YES